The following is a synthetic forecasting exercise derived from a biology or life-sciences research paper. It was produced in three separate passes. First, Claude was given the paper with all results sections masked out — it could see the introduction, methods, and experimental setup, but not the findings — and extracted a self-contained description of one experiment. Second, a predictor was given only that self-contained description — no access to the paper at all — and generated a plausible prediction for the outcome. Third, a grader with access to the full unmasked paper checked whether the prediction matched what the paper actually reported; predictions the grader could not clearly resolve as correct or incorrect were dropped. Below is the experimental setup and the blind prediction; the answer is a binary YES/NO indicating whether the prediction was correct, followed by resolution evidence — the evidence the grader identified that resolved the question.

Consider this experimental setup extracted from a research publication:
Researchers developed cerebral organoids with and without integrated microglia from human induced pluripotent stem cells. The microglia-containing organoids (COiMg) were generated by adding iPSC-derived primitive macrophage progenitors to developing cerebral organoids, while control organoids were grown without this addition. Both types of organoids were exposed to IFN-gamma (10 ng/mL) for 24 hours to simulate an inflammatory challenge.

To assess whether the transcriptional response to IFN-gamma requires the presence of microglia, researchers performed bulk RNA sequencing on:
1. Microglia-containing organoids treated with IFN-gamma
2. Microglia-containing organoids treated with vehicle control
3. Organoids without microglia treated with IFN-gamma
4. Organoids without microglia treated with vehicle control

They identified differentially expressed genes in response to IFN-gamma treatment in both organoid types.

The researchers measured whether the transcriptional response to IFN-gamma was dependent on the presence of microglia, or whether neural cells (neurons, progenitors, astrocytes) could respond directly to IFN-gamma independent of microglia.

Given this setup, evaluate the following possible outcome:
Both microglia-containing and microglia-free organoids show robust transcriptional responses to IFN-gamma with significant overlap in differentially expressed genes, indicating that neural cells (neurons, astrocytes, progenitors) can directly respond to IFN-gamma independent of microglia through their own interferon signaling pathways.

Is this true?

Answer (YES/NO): YES